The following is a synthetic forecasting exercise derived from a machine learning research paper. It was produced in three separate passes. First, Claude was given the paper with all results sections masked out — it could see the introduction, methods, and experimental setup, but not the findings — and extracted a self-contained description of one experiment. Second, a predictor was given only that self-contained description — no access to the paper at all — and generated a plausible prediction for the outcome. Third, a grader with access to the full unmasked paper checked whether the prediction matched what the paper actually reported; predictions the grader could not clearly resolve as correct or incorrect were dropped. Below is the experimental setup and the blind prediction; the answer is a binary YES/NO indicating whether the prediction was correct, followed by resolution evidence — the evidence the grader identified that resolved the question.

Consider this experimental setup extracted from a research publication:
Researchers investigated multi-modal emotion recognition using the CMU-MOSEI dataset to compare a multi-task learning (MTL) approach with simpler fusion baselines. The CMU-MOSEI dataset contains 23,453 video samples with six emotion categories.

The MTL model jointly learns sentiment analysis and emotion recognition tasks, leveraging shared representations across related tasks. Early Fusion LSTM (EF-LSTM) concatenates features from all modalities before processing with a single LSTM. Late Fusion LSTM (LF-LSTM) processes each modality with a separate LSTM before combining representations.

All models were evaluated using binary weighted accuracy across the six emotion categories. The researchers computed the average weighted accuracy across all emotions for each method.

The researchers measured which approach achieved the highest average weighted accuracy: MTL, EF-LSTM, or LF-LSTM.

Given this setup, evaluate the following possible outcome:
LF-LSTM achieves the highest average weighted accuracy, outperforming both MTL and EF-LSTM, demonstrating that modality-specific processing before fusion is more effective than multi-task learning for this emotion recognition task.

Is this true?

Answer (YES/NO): NO